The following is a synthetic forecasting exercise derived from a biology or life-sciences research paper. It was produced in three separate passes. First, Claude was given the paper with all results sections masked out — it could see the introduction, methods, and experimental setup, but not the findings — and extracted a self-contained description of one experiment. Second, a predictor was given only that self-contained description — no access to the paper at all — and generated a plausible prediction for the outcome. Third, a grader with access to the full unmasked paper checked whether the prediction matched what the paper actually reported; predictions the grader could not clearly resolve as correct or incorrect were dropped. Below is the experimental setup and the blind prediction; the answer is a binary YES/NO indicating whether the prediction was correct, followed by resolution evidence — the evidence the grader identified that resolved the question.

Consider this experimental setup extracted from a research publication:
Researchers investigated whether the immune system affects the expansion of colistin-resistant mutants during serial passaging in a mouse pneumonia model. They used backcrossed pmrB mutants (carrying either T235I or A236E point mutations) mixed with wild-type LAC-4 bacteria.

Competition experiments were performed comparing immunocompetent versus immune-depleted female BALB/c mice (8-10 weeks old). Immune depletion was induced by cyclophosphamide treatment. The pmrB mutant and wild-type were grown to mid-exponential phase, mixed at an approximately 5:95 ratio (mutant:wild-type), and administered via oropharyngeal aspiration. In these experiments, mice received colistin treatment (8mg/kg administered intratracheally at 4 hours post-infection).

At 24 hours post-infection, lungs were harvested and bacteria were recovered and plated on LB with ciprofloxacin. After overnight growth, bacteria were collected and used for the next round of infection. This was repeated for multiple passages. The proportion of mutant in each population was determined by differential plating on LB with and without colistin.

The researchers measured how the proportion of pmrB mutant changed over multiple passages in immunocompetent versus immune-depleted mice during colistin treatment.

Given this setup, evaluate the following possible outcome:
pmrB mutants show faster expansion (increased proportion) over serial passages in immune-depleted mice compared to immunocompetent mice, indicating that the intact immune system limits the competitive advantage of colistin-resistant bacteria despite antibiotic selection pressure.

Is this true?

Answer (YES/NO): YES